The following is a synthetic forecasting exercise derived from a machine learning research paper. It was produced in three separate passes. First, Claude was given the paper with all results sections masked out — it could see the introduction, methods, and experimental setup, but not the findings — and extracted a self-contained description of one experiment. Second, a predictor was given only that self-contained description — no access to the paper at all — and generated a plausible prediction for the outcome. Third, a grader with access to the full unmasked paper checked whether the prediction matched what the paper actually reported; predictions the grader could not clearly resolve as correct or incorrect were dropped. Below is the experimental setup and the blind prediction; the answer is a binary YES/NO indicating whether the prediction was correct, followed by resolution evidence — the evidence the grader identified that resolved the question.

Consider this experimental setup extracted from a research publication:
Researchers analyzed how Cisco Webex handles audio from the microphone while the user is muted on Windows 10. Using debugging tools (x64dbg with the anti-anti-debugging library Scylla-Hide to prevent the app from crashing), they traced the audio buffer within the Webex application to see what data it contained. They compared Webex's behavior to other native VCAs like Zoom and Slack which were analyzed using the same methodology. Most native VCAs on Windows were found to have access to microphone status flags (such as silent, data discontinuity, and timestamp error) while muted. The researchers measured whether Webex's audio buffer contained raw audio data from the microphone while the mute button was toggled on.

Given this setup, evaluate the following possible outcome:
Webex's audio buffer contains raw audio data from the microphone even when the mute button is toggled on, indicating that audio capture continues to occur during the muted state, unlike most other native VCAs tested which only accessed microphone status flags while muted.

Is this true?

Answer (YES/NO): YES